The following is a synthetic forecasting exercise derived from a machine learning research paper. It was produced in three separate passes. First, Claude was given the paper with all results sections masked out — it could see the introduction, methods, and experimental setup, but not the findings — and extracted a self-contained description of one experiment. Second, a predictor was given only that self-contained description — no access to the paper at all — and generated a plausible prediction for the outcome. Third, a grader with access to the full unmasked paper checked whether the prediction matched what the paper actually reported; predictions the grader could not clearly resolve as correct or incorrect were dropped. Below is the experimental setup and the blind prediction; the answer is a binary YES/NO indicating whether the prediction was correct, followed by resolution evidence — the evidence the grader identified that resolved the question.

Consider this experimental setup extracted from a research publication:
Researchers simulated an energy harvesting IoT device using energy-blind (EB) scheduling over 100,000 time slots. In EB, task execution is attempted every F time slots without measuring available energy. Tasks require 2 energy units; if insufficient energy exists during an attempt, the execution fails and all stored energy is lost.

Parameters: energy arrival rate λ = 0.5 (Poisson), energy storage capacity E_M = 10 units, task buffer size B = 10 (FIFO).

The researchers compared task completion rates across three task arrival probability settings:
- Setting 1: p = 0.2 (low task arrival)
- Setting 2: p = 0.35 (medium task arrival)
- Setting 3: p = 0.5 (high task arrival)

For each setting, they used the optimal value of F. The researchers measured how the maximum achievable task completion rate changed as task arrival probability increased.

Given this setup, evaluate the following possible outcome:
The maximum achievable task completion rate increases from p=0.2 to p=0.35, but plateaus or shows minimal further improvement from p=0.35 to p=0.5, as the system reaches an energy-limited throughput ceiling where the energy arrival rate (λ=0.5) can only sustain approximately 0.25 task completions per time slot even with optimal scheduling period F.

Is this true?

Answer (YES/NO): NO